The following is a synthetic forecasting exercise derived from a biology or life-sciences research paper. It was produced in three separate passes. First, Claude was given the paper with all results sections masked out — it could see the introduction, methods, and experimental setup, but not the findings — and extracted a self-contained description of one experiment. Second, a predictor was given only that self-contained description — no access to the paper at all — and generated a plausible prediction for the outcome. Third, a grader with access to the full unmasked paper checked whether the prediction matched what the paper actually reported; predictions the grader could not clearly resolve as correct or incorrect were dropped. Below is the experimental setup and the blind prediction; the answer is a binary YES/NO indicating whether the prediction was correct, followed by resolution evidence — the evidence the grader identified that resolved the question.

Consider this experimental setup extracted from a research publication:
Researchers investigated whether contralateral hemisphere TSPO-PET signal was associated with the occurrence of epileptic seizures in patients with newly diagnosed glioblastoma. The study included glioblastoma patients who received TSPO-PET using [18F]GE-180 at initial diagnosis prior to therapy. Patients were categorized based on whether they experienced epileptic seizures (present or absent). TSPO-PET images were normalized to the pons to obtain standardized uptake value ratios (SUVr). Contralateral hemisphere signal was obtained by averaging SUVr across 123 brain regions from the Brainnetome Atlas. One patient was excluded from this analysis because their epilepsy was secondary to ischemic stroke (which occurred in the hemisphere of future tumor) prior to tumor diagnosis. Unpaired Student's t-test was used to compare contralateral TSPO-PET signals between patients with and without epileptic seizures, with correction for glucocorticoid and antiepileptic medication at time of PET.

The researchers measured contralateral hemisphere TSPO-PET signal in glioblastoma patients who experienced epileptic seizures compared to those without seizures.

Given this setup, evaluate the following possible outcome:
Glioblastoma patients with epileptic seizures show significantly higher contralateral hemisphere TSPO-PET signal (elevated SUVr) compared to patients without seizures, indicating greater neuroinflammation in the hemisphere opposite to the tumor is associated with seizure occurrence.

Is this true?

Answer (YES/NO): NO